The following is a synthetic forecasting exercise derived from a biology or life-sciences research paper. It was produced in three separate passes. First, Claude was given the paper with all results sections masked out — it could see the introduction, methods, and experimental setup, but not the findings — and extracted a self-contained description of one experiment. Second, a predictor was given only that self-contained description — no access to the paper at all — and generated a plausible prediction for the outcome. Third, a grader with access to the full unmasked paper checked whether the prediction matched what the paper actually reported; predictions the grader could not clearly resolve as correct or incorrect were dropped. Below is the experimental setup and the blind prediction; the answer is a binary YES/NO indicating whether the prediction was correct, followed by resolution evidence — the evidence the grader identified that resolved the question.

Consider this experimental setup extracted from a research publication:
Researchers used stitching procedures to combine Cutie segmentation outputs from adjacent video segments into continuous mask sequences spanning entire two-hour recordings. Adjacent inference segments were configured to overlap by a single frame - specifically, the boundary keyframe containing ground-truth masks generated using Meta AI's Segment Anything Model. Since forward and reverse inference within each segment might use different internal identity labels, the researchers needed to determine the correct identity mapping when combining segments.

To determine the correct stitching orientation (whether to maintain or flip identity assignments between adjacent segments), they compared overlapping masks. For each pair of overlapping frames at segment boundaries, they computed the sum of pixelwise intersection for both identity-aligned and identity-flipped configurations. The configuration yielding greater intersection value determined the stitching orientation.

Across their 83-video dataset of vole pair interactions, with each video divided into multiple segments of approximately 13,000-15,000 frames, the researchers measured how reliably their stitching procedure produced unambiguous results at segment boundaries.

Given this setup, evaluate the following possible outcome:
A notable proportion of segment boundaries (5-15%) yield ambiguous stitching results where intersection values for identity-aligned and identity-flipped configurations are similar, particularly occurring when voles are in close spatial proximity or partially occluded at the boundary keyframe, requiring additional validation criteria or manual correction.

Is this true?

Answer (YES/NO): NO